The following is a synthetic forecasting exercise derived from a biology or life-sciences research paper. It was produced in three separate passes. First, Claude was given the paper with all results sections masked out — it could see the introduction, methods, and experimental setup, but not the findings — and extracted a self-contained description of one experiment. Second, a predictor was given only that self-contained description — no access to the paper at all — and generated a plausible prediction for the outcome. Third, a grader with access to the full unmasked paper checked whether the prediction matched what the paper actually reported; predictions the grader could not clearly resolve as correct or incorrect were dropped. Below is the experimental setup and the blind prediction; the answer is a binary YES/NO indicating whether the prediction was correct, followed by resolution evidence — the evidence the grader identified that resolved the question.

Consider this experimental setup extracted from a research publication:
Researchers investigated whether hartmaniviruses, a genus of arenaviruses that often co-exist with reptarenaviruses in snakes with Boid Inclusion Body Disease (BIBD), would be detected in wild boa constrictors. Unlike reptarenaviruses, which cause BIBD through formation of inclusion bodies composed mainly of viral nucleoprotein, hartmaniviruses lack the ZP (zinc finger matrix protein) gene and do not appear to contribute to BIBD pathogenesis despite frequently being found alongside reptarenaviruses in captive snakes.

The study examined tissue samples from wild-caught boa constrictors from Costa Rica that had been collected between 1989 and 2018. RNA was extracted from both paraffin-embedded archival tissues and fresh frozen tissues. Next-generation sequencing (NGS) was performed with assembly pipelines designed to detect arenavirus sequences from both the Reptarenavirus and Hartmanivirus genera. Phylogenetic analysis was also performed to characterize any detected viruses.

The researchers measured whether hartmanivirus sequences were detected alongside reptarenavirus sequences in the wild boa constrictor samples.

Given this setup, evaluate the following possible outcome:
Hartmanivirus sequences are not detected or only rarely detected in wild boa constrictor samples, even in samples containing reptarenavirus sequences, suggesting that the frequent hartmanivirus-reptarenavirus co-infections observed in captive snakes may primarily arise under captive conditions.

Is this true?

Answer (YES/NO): NO